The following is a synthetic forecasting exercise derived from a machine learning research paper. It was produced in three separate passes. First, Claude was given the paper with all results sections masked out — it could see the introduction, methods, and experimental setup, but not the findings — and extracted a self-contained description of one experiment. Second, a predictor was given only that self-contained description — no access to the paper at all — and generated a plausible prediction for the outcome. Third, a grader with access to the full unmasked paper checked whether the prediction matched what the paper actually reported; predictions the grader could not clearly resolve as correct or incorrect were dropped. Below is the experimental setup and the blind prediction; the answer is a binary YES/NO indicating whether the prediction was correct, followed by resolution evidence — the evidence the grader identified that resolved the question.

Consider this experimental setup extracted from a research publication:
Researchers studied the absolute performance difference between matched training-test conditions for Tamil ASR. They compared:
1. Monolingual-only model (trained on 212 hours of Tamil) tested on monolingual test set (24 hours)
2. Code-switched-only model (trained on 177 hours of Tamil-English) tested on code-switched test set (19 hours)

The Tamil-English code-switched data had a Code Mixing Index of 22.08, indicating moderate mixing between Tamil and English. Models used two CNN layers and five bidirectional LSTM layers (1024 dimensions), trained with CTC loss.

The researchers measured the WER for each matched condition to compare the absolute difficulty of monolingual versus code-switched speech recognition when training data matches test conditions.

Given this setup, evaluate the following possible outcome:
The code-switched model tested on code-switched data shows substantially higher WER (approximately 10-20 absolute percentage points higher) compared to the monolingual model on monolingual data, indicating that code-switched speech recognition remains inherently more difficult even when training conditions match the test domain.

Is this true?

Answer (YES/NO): YES